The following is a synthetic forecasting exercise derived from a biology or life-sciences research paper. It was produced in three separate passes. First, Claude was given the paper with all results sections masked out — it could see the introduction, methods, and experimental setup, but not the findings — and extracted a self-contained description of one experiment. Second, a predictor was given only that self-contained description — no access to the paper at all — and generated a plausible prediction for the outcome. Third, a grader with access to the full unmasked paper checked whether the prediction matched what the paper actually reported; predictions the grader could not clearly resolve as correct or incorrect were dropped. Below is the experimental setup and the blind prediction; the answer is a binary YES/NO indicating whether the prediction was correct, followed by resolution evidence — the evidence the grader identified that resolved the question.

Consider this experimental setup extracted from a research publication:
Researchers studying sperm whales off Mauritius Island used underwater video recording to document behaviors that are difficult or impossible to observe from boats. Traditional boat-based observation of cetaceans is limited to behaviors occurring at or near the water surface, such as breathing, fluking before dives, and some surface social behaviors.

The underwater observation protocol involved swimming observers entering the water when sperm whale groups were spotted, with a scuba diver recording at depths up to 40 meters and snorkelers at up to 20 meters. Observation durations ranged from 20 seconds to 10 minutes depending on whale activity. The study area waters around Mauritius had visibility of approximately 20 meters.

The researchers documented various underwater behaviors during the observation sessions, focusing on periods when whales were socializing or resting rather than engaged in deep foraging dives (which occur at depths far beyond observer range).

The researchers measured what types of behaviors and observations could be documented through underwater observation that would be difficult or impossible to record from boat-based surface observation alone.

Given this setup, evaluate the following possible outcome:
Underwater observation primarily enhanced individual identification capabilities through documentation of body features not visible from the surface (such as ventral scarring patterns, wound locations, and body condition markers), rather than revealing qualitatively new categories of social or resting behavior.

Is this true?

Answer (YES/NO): NO